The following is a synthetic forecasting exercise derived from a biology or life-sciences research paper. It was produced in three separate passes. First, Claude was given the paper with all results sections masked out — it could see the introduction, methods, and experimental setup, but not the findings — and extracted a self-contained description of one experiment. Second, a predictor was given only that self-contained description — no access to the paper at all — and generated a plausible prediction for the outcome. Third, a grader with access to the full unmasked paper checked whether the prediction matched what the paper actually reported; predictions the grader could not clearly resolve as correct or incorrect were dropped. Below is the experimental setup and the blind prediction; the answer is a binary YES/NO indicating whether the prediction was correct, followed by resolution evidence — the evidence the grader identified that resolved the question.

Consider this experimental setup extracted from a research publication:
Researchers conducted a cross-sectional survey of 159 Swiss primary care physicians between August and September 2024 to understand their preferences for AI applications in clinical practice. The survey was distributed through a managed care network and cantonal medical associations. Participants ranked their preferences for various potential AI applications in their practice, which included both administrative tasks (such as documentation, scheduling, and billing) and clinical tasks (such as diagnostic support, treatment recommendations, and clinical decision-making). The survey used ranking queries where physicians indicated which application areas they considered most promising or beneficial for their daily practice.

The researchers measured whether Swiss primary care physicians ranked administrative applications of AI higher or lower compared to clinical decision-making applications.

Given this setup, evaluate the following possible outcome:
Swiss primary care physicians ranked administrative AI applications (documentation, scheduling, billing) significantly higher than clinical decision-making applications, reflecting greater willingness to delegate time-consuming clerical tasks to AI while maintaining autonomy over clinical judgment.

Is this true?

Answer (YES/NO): YES